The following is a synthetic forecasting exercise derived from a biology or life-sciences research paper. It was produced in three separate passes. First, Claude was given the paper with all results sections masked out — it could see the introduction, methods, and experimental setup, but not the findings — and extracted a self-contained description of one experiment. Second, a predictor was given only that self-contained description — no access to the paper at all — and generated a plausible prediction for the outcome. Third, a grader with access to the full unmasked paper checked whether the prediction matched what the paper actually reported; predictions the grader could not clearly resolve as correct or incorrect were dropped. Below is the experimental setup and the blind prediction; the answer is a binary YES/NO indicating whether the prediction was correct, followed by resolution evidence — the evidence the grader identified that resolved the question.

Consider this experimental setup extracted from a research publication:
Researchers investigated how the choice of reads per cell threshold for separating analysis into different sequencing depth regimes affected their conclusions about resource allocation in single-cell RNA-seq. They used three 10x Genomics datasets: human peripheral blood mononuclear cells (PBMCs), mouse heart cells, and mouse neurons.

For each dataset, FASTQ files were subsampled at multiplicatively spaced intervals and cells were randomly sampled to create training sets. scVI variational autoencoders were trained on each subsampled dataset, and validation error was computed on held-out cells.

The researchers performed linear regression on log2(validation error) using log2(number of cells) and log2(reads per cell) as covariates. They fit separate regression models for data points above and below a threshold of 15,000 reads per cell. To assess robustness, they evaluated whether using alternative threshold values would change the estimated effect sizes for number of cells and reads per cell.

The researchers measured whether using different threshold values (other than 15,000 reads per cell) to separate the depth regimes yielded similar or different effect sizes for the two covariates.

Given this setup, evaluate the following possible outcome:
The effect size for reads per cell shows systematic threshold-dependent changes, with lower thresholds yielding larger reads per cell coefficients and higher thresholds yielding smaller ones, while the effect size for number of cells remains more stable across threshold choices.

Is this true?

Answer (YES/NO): NO